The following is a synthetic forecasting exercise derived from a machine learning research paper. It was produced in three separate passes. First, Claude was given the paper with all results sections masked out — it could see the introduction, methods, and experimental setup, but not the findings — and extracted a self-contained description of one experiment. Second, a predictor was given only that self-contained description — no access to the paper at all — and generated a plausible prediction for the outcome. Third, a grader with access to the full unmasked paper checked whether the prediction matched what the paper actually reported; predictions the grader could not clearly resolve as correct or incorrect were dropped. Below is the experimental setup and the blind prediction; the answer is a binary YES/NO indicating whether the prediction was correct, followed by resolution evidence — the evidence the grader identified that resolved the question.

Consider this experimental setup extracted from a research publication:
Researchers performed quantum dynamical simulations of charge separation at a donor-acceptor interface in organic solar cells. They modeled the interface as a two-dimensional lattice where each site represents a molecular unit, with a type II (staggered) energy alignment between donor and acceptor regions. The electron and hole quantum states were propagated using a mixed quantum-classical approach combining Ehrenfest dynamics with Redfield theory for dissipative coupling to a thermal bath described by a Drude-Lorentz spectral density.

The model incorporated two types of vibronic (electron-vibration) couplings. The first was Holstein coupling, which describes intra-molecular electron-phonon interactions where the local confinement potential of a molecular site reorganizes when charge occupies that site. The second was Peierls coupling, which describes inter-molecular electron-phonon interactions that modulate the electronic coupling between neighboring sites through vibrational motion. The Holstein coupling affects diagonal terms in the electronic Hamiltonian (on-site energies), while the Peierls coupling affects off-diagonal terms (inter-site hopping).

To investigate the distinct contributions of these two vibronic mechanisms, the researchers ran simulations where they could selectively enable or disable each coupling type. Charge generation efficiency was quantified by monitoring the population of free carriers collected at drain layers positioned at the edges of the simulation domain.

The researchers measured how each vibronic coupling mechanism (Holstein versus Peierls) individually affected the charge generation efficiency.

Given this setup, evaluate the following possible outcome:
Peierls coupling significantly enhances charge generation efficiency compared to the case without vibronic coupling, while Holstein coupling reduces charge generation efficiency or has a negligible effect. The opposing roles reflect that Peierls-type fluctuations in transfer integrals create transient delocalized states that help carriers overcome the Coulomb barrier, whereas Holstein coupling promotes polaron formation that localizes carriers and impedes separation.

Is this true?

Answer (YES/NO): YES